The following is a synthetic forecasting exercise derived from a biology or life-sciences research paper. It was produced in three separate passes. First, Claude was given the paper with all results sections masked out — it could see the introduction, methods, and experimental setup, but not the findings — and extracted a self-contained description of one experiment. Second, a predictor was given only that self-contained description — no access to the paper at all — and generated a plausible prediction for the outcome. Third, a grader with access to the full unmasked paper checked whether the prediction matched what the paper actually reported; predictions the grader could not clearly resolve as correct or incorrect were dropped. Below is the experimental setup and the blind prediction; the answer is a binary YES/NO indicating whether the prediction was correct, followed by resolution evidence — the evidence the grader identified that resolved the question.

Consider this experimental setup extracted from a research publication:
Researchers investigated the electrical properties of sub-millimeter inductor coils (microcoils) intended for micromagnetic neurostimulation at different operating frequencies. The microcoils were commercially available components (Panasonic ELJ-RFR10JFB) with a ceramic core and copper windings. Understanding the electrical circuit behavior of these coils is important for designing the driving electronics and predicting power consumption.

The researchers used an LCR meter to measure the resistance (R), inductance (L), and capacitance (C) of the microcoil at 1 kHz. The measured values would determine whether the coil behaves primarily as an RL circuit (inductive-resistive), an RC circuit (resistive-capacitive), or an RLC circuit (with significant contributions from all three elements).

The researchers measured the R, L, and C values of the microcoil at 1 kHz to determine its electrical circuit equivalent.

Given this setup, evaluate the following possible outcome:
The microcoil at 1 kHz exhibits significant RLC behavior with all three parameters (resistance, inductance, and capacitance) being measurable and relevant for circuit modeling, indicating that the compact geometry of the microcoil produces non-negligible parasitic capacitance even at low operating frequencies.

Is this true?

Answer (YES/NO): NO